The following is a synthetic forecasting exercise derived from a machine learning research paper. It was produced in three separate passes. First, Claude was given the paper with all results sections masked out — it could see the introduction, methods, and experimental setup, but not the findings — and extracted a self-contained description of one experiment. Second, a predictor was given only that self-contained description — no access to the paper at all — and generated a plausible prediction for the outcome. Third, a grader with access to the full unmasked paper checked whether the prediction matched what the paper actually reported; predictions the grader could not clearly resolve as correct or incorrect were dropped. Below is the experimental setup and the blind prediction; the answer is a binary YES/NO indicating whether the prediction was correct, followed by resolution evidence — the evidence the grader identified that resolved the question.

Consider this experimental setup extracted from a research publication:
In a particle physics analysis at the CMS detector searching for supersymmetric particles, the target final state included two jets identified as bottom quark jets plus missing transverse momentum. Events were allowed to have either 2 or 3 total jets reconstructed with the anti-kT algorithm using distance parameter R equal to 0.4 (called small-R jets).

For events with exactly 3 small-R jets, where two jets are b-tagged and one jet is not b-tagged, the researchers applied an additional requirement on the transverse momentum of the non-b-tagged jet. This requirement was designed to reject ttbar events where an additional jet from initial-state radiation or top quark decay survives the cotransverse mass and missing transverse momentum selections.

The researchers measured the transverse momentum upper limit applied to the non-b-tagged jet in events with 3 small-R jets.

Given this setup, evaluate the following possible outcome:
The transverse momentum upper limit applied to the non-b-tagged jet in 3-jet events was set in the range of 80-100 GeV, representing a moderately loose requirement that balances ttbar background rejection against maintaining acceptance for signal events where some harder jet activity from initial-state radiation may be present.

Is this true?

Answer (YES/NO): NO